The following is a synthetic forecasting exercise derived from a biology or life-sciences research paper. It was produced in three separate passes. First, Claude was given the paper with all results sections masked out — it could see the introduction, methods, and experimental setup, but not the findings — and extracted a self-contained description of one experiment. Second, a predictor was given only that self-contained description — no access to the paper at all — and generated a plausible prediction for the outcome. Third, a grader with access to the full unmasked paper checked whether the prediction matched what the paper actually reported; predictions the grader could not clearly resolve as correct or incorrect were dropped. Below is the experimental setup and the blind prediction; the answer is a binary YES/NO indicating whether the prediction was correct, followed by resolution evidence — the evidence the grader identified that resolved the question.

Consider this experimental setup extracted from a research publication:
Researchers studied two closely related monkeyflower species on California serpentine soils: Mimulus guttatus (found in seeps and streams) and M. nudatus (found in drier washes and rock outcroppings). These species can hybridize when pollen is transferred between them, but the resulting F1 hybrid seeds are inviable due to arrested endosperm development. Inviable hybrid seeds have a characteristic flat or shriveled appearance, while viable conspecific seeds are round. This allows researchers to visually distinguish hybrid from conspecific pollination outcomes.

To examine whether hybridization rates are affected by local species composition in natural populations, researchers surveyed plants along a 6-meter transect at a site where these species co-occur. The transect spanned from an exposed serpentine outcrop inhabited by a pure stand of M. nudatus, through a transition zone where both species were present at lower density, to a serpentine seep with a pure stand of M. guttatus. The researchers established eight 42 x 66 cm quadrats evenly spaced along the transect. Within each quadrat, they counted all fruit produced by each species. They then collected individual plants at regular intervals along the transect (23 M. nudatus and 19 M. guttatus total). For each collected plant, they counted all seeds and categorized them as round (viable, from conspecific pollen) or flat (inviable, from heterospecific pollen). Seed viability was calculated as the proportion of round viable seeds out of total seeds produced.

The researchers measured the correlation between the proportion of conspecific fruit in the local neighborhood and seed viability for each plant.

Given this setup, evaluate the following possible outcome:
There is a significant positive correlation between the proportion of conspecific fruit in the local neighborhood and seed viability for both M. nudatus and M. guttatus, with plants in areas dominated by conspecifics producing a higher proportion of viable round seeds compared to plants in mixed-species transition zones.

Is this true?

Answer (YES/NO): NO